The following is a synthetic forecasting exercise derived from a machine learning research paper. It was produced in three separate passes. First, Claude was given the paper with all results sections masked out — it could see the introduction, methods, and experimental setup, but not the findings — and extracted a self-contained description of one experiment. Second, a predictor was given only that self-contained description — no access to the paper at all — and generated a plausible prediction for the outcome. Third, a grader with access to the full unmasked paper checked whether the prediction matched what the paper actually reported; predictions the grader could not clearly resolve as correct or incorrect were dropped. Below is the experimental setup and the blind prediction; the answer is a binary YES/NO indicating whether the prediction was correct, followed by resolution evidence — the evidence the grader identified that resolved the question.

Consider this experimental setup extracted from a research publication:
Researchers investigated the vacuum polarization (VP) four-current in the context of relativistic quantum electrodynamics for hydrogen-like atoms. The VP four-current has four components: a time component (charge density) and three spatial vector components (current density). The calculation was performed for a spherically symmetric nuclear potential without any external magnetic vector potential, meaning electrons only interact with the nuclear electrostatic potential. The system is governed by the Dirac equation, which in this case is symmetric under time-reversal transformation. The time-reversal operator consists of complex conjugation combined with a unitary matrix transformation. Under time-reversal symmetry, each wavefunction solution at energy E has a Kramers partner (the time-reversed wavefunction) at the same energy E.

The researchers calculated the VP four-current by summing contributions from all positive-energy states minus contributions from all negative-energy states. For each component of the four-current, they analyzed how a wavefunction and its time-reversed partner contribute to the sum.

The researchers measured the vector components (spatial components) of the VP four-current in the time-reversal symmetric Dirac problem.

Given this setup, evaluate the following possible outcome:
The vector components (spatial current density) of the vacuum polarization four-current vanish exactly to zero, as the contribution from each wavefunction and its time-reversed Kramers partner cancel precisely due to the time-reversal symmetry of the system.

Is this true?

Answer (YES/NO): YES